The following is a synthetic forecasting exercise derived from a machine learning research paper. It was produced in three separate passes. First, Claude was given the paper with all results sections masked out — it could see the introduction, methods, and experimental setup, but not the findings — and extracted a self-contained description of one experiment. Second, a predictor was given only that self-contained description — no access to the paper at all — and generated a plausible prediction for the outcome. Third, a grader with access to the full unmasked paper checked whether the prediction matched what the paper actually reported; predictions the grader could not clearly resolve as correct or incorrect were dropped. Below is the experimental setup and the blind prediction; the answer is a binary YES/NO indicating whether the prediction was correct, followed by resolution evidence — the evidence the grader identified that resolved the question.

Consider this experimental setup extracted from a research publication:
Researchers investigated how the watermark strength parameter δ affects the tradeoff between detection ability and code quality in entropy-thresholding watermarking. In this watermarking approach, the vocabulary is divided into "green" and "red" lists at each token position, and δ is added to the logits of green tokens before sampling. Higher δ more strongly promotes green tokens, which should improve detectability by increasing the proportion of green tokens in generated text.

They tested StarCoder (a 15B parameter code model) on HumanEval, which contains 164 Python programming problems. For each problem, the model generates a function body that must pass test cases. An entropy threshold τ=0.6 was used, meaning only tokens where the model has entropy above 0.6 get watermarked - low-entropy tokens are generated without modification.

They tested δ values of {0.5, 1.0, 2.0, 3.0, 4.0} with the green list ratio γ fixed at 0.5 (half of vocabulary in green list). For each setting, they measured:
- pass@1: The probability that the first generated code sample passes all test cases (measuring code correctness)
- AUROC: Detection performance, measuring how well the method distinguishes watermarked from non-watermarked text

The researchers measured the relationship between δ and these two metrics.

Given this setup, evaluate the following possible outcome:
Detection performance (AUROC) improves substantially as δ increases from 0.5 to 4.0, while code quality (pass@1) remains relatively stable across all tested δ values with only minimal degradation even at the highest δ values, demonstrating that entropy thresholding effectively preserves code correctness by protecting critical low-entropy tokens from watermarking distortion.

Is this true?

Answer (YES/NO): NO